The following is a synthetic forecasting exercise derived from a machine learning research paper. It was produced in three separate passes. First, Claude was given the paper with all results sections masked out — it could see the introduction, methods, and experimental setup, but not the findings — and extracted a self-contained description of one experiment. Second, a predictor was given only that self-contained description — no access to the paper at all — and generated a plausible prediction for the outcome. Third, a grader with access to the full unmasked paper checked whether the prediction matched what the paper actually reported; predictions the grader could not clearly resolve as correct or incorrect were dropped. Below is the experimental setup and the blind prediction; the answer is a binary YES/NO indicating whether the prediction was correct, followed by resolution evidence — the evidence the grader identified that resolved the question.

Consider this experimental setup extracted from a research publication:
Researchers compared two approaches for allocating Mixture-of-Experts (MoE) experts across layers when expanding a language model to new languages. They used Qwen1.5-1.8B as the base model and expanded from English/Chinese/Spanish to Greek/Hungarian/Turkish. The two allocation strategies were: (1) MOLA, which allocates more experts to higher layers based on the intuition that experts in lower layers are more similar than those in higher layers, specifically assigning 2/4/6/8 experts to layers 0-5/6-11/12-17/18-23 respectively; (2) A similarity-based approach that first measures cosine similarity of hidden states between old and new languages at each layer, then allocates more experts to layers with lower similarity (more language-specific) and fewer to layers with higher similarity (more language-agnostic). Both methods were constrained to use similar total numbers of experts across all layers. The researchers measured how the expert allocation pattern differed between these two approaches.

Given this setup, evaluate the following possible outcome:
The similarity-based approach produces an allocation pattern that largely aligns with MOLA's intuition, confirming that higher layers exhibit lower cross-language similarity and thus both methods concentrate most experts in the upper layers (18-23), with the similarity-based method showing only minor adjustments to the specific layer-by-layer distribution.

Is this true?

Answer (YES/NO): NO